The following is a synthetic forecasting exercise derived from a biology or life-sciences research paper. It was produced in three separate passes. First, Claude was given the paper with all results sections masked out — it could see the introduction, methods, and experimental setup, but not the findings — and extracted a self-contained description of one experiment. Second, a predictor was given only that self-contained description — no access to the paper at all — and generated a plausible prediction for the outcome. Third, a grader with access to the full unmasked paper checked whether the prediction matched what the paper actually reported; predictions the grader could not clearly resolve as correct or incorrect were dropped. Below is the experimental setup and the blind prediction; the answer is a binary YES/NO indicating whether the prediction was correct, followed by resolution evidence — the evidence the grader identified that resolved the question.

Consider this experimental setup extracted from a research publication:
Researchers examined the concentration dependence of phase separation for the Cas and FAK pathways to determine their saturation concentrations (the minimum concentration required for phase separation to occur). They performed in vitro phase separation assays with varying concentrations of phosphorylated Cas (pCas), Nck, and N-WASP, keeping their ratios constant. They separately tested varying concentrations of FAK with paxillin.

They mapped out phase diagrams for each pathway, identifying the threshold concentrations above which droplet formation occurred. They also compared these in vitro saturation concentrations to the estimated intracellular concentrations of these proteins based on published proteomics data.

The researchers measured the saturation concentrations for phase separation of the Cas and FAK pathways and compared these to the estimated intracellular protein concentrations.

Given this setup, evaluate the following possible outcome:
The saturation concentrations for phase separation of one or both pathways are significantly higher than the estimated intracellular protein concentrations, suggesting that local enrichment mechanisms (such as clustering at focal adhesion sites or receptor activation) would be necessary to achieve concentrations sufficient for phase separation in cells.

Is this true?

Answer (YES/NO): NO